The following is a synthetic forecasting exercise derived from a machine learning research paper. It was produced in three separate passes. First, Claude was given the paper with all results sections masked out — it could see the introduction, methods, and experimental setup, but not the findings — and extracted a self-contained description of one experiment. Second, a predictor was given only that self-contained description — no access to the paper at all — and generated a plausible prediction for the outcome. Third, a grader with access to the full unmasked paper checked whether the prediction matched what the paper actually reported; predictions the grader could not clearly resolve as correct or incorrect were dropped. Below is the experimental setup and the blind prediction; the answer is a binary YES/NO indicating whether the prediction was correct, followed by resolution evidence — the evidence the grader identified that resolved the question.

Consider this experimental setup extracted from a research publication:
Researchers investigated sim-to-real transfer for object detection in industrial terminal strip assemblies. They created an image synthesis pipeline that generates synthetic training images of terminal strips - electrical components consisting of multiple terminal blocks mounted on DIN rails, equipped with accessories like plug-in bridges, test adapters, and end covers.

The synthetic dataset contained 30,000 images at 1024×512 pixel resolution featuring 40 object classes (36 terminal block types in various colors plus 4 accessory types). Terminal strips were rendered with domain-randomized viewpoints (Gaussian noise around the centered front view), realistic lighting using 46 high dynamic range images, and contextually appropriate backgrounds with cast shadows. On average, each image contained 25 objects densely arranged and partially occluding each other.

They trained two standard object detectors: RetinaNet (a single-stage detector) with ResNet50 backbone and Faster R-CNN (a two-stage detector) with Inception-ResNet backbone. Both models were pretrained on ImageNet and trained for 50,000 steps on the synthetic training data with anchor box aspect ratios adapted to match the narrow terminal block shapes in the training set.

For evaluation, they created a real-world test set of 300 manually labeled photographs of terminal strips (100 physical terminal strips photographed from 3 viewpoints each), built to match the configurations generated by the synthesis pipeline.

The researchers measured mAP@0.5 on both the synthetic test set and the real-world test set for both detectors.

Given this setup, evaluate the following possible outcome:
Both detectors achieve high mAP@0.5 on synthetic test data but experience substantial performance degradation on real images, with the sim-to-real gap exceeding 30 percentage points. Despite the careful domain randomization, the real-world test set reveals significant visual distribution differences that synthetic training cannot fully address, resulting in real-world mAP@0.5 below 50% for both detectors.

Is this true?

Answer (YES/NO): NO